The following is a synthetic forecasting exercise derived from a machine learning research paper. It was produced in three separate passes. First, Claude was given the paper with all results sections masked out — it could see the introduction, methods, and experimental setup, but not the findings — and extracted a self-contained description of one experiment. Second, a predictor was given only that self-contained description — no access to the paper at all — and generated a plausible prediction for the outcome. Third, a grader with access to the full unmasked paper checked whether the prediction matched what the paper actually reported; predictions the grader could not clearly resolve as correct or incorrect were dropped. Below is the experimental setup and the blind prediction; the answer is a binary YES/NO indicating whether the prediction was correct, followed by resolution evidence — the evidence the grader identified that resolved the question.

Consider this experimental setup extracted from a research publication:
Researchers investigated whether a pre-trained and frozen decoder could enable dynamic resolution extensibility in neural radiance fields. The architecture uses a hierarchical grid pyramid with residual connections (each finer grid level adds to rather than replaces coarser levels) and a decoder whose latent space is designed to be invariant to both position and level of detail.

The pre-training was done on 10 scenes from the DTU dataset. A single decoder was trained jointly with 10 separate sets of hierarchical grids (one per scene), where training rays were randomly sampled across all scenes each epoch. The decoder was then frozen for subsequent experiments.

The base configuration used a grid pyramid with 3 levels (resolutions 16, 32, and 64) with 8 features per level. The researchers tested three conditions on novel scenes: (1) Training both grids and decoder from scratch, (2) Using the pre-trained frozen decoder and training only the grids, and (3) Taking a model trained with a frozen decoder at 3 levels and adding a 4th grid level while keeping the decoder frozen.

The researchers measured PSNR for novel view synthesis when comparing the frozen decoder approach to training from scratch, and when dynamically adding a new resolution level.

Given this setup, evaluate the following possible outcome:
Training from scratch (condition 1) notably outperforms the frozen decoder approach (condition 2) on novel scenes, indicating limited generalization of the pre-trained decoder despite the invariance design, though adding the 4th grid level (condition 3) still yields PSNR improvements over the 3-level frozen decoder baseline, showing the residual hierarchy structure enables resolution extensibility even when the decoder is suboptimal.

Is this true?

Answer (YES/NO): NO